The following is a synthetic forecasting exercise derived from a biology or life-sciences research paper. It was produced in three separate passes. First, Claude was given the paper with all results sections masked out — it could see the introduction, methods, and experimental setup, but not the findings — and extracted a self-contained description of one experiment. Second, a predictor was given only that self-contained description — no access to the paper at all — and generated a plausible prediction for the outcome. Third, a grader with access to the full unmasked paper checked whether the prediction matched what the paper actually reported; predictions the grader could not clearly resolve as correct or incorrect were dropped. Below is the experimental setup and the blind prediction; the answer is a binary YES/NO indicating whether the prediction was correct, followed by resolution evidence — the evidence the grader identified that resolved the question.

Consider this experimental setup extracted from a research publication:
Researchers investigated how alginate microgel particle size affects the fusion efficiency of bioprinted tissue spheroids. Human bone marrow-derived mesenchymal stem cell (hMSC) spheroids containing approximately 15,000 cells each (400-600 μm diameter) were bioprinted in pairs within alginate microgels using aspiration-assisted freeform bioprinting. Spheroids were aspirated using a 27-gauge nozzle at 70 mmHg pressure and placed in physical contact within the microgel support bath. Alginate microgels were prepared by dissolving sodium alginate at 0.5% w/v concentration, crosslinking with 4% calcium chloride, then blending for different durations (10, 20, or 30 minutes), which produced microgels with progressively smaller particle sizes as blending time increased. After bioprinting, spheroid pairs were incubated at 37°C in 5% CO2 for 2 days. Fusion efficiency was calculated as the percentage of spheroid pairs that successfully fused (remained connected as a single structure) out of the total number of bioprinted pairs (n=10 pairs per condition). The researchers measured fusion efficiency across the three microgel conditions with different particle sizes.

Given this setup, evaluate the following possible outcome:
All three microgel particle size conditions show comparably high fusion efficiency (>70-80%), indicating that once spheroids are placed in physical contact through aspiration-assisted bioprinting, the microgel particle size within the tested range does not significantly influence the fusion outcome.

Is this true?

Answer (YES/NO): NO